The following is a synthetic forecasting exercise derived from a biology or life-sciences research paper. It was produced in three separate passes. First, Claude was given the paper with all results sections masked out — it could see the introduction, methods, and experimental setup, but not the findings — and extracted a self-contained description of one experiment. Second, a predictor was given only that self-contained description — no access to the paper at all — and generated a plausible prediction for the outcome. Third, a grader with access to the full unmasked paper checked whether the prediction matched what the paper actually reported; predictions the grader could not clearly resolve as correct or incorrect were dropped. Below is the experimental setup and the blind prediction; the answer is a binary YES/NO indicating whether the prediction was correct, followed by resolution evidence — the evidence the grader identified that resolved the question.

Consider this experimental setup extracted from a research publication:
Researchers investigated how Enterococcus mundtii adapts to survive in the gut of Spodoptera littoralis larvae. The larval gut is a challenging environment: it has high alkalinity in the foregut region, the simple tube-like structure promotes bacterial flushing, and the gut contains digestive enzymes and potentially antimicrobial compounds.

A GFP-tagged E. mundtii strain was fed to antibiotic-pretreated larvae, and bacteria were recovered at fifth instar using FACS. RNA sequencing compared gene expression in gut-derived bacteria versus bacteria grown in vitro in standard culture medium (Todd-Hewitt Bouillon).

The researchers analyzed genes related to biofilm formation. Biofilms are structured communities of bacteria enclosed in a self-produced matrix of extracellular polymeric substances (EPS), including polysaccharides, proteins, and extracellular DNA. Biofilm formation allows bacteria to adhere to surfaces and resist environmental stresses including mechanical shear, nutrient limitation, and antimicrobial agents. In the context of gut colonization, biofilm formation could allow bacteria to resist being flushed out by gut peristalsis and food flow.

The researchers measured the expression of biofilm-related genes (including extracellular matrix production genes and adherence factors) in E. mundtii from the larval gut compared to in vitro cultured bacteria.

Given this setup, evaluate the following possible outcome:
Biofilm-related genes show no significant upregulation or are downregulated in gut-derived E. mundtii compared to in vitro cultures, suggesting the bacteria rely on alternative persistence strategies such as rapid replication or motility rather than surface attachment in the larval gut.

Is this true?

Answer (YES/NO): NO